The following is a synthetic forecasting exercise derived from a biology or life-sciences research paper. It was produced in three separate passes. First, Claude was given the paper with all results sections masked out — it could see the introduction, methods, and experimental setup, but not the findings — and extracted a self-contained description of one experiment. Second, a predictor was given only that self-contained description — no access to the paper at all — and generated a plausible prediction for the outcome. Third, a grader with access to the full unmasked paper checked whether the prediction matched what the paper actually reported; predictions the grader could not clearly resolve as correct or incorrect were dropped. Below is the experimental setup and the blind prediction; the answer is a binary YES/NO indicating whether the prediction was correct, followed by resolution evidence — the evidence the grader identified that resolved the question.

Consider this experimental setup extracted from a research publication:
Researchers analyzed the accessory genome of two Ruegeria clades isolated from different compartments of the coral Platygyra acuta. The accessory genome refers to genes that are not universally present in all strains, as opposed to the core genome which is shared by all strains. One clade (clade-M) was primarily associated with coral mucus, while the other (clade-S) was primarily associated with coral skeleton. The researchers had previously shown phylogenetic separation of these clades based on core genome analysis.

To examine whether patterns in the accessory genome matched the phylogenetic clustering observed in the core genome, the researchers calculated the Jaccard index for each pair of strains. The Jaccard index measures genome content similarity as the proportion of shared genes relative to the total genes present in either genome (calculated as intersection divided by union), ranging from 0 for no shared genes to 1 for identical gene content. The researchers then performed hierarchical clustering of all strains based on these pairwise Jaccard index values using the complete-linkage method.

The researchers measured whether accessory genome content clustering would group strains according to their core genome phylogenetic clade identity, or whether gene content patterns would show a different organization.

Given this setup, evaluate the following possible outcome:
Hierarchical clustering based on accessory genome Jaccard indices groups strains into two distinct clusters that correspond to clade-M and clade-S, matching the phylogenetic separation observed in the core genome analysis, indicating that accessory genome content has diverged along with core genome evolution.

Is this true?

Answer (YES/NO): YES